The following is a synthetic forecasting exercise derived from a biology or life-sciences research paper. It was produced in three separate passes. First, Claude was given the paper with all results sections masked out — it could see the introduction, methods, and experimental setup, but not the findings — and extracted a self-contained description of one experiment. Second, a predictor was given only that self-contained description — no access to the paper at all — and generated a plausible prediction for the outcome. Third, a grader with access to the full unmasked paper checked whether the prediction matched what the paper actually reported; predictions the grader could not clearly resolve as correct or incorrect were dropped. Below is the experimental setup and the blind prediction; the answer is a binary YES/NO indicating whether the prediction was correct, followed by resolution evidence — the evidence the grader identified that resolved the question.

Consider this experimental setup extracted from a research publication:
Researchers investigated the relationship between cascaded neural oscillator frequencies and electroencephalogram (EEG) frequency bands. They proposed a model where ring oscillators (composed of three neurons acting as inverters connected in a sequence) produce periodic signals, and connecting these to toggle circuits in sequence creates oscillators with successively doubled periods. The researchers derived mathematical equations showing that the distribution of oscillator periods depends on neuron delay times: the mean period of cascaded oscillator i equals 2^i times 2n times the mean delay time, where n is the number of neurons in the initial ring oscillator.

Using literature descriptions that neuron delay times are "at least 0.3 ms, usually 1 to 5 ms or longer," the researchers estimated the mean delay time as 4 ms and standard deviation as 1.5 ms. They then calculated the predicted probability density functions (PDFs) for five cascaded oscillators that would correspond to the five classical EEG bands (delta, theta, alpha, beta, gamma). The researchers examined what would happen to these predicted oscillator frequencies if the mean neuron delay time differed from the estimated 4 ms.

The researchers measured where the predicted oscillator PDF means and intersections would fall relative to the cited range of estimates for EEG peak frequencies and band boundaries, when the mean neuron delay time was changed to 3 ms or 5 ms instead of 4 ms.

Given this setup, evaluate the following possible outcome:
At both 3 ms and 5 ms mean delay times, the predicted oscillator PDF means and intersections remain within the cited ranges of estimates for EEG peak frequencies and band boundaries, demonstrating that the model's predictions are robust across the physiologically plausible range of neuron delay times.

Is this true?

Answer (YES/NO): NO